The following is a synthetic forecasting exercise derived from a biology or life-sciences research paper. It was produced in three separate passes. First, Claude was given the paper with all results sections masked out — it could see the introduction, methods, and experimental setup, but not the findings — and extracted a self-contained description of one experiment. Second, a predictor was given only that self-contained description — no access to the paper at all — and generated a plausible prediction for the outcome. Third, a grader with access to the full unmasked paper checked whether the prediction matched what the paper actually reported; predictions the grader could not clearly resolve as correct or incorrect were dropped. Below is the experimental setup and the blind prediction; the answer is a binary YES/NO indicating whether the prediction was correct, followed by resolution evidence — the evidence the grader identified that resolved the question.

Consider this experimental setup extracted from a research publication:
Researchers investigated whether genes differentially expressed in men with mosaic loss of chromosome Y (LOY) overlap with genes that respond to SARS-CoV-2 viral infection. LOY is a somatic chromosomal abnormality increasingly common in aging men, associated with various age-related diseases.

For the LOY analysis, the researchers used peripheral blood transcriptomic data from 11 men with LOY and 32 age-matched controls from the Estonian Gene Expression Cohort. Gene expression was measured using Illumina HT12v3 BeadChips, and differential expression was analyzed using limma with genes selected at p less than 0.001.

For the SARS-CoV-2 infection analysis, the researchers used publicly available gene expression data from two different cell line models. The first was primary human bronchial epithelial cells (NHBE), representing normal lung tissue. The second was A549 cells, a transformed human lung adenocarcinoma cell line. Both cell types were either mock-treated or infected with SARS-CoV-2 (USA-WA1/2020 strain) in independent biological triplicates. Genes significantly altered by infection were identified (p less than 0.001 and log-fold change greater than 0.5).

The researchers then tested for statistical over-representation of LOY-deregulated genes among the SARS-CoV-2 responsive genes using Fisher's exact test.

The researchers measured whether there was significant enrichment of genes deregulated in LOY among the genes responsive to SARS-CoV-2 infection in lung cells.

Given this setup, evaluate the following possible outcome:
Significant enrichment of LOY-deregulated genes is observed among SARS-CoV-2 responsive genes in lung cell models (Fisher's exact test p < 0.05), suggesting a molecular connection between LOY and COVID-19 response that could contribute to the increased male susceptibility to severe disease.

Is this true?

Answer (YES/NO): YES